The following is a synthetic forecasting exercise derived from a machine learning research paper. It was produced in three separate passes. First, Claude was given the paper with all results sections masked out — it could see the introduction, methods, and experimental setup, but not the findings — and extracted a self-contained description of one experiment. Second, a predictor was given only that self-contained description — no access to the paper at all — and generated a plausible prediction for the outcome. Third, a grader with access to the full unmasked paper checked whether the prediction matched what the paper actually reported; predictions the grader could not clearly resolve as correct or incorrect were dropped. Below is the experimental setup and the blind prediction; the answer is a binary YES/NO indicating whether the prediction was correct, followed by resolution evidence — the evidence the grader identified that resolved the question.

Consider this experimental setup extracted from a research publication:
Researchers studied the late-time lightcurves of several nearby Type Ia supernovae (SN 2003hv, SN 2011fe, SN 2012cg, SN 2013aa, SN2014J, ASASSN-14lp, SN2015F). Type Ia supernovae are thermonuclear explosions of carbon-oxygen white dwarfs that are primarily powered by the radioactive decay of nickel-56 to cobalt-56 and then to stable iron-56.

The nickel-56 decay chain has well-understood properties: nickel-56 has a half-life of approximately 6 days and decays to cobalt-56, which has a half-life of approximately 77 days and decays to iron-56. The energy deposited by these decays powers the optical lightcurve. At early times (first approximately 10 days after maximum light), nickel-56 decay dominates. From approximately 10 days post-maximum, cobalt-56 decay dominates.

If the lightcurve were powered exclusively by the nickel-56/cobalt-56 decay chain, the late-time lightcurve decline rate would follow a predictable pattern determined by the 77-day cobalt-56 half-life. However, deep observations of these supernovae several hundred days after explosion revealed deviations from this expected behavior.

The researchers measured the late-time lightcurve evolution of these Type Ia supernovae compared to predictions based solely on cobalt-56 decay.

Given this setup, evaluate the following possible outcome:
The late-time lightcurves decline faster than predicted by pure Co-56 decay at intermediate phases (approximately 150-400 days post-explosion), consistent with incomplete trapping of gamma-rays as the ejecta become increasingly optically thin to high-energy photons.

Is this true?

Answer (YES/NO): NO